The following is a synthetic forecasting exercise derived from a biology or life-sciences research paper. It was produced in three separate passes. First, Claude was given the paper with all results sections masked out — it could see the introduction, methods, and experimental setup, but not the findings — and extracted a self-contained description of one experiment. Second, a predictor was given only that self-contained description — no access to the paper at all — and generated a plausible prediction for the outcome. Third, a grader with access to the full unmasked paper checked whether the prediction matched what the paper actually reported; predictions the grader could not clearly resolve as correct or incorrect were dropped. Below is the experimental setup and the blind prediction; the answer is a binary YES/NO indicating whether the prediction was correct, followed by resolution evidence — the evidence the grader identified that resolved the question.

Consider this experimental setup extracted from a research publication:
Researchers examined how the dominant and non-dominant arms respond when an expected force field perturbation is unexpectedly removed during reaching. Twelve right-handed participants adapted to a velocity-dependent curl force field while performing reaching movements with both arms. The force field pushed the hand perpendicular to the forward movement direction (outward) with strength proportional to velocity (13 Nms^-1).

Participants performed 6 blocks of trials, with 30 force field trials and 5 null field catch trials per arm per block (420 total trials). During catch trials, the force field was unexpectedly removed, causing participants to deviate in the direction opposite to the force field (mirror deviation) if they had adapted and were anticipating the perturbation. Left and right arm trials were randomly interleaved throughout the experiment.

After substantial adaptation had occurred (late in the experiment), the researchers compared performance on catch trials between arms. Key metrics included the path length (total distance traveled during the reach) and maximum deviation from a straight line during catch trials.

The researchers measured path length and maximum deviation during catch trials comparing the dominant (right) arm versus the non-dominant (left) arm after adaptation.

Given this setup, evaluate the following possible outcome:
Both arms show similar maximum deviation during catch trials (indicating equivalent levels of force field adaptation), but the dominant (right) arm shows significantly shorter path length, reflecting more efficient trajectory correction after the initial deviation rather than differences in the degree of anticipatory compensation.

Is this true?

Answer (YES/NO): NO